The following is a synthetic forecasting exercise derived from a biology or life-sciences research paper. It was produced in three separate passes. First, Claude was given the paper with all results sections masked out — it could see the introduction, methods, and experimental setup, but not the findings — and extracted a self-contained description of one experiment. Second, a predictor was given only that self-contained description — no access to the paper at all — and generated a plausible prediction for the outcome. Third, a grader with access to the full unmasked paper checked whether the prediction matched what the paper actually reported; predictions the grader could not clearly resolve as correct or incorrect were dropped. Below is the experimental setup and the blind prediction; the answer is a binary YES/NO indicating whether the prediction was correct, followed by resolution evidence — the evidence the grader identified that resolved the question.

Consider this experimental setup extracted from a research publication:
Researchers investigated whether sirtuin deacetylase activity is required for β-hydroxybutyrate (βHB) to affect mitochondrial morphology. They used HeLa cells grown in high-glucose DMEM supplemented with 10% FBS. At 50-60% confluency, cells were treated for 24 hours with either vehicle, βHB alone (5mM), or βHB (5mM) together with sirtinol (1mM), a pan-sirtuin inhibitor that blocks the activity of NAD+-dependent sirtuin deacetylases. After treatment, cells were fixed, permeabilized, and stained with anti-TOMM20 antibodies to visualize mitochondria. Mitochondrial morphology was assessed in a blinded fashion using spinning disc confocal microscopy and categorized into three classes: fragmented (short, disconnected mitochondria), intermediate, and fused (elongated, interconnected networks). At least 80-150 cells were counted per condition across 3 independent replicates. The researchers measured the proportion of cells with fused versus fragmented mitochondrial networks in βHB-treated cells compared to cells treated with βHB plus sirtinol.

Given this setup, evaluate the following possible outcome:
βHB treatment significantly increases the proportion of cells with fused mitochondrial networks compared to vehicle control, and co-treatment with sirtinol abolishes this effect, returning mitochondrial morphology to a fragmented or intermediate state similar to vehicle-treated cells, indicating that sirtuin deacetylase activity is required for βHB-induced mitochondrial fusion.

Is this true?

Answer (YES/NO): YES